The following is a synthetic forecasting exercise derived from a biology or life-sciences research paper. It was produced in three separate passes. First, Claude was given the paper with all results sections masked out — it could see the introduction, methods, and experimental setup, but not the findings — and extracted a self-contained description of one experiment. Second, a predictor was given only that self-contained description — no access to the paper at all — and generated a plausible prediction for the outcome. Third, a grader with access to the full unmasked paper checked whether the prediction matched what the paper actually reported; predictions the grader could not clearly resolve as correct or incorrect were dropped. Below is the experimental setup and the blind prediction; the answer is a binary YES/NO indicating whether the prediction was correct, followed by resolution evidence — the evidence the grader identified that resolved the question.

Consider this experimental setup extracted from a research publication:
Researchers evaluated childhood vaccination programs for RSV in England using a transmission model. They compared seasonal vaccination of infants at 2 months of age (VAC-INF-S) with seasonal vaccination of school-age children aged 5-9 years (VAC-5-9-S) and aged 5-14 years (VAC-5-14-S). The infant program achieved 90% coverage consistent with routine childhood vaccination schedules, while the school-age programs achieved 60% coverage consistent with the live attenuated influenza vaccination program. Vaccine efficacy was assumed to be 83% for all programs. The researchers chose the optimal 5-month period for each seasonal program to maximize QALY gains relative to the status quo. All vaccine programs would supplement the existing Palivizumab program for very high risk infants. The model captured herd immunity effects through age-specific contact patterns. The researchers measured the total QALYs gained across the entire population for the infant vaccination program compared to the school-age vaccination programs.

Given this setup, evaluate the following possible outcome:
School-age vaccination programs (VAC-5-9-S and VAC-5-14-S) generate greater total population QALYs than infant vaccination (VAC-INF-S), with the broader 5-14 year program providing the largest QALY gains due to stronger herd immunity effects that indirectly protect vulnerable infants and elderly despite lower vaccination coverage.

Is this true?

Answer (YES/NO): NO